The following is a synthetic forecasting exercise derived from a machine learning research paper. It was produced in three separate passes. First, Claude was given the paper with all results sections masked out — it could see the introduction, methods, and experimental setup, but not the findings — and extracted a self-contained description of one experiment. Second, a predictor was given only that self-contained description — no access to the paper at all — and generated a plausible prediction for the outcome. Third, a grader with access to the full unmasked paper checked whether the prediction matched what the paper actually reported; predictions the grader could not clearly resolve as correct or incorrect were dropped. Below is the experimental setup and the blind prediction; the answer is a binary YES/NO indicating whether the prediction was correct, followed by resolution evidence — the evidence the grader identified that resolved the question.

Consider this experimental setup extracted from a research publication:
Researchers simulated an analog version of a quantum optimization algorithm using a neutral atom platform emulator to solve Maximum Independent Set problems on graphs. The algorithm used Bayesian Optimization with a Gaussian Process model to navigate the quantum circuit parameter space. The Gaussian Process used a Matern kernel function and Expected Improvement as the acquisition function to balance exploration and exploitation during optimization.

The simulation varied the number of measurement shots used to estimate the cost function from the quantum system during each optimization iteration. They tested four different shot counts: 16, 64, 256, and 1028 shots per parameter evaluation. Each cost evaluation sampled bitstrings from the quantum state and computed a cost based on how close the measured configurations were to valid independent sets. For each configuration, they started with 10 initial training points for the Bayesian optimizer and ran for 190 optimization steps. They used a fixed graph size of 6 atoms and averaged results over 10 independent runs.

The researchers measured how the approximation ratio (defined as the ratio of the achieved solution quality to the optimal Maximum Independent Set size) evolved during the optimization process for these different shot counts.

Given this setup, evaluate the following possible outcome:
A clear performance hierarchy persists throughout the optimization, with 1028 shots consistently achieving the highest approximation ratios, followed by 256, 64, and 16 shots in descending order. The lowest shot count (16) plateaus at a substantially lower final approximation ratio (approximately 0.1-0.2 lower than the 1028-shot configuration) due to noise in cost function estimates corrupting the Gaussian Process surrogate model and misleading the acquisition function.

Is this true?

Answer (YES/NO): NO